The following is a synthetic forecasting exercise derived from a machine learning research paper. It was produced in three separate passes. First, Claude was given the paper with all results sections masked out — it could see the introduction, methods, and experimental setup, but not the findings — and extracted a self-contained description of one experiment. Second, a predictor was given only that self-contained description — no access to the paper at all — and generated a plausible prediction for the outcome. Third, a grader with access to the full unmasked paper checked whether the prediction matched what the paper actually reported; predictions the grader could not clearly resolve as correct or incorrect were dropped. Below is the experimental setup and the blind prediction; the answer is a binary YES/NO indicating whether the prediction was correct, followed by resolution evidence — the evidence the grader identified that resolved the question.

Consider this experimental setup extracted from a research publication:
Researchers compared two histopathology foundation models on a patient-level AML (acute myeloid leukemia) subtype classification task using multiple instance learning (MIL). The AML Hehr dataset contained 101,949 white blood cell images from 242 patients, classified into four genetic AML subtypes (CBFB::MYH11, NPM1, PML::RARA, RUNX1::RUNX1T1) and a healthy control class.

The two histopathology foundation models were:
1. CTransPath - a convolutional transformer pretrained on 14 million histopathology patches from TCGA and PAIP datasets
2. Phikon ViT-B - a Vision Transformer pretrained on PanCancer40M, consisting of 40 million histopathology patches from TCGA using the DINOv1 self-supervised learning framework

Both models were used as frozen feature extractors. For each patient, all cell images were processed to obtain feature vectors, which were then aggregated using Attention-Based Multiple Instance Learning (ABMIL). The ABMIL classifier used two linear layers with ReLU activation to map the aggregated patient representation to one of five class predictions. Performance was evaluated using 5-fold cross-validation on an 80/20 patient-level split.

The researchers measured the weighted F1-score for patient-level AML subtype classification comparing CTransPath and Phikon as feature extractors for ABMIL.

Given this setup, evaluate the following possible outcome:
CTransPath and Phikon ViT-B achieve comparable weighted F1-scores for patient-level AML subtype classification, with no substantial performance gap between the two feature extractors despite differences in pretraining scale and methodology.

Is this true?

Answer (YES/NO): NO